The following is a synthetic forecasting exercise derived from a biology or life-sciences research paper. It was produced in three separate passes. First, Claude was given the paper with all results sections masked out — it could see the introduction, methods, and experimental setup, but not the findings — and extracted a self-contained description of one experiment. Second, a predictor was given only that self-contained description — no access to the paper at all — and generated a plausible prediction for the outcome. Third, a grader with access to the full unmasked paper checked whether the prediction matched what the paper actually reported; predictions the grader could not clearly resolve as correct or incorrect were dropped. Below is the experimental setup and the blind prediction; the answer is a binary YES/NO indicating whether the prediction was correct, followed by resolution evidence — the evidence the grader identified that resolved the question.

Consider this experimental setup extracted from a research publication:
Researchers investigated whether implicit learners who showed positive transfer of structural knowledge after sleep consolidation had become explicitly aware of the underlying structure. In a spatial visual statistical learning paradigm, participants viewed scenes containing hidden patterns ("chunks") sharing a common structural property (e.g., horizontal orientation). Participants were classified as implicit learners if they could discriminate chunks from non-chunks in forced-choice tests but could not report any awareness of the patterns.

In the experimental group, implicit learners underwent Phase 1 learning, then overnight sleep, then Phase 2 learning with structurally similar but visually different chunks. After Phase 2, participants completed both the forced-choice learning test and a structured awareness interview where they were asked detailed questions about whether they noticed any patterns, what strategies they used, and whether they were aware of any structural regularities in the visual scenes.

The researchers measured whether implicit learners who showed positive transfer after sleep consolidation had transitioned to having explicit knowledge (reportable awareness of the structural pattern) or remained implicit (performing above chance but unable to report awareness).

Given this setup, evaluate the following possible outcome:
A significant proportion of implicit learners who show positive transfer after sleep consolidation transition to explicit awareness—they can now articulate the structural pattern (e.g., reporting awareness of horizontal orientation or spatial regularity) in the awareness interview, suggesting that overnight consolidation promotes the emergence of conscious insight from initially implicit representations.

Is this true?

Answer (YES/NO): NO